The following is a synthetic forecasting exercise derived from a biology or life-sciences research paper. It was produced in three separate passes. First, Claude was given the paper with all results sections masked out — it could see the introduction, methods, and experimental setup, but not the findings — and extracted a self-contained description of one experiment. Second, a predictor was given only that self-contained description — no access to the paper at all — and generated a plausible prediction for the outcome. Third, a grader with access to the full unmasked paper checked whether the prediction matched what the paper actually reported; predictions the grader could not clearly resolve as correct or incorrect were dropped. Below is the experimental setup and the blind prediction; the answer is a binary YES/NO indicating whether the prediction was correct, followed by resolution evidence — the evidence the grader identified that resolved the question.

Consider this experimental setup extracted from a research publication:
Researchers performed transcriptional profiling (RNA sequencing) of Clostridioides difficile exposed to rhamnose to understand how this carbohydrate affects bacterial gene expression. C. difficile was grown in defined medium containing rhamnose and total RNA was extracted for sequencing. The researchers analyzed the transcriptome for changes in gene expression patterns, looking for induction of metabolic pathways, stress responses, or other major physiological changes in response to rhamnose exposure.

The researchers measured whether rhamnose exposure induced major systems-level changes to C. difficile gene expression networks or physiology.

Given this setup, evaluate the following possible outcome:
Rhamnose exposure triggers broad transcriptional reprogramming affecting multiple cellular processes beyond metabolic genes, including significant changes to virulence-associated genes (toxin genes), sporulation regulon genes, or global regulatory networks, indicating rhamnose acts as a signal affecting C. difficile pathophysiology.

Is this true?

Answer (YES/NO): NO